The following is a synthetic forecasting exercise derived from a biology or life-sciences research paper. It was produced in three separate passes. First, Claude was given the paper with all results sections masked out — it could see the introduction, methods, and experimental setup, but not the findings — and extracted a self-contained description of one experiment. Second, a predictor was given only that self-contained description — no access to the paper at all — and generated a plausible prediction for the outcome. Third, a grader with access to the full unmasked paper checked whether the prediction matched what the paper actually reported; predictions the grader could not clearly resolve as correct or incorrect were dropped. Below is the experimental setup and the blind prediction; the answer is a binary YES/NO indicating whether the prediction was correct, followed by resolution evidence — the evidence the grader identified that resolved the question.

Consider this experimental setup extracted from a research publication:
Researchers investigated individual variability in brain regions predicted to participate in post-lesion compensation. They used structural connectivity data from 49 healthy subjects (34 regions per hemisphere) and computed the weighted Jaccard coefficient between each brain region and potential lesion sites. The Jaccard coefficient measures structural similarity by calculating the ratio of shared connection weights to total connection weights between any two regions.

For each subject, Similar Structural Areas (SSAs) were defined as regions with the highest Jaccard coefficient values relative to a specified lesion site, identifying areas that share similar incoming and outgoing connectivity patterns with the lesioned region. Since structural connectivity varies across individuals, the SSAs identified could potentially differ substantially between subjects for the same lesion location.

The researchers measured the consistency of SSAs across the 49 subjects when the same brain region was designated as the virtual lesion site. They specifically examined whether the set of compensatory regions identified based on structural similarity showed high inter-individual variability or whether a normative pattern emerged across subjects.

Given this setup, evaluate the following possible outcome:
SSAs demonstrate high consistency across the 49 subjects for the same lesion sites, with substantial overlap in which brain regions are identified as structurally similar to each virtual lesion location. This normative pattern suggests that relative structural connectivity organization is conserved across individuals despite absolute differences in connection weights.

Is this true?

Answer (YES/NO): YES